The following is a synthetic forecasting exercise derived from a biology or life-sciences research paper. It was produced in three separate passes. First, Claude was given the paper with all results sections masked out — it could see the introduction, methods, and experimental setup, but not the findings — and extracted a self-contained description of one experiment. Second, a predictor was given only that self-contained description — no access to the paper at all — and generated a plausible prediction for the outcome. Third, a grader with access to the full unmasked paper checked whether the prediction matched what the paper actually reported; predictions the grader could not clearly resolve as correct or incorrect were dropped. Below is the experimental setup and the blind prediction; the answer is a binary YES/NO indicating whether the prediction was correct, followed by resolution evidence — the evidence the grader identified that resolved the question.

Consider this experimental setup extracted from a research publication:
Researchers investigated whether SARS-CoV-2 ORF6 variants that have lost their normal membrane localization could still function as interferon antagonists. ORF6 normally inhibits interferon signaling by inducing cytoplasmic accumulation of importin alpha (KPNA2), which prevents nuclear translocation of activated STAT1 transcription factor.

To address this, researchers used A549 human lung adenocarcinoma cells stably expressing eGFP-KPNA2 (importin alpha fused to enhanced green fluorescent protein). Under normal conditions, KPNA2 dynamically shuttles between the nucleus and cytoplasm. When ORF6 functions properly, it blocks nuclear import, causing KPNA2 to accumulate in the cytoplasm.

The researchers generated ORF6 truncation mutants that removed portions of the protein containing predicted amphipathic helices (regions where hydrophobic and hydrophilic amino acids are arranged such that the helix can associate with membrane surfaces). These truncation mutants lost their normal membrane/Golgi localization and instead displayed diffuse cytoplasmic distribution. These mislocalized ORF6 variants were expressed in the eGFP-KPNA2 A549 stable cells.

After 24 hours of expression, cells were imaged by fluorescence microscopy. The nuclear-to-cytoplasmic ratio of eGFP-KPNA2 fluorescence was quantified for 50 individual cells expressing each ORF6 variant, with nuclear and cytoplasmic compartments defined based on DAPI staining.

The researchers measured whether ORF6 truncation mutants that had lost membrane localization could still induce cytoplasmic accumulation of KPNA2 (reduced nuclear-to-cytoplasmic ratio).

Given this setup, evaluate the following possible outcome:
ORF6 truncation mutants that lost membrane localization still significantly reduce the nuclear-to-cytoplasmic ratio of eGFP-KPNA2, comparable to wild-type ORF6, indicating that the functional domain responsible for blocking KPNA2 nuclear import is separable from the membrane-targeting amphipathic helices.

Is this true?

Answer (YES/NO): YES